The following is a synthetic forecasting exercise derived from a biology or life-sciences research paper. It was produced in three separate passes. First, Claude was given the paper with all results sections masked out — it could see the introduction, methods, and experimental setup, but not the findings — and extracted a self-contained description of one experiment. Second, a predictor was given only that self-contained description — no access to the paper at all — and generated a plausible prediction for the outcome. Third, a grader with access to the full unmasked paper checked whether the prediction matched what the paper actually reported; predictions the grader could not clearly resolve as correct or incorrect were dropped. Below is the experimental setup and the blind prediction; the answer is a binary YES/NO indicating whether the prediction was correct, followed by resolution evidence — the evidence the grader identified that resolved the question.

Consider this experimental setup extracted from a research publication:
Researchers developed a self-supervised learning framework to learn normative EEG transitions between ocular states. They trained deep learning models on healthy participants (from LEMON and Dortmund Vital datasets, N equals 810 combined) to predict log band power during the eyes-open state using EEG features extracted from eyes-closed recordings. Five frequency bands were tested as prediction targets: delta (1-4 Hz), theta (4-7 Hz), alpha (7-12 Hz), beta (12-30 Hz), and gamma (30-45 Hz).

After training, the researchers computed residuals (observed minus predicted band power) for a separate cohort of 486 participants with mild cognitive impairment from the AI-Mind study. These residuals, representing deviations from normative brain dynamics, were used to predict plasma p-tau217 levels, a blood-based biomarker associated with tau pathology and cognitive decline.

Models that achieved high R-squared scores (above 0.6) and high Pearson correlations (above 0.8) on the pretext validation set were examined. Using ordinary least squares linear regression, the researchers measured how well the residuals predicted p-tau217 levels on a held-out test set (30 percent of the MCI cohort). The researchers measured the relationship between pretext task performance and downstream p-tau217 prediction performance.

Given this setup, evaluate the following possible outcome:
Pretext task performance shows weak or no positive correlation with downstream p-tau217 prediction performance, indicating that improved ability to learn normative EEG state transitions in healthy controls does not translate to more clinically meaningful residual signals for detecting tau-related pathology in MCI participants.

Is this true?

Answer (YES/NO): YES